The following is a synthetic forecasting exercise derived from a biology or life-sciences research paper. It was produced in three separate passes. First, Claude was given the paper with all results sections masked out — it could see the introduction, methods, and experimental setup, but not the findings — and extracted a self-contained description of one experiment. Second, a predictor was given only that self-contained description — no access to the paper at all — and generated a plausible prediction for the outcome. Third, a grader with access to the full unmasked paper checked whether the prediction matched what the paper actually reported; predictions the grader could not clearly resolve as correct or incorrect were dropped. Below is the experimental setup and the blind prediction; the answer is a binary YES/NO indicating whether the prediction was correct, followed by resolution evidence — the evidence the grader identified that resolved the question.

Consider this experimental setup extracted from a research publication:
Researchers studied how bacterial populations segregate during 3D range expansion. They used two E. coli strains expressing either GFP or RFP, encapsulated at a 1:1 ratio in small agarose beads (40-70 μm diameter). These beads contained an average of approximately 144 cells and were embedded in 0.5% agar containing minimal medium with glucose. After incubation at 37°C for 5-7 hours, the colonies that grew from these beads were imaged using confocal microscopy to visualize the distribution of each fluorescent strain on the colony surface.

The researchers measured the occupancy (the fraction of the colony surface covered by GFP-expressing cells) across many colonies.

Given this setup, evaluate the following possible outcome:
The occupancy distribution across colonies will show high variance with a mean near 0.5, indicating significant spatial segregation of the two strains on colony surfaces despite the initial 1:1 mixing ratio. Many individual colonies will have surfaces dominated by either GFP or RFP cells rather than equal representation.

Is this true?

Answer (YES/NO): NO